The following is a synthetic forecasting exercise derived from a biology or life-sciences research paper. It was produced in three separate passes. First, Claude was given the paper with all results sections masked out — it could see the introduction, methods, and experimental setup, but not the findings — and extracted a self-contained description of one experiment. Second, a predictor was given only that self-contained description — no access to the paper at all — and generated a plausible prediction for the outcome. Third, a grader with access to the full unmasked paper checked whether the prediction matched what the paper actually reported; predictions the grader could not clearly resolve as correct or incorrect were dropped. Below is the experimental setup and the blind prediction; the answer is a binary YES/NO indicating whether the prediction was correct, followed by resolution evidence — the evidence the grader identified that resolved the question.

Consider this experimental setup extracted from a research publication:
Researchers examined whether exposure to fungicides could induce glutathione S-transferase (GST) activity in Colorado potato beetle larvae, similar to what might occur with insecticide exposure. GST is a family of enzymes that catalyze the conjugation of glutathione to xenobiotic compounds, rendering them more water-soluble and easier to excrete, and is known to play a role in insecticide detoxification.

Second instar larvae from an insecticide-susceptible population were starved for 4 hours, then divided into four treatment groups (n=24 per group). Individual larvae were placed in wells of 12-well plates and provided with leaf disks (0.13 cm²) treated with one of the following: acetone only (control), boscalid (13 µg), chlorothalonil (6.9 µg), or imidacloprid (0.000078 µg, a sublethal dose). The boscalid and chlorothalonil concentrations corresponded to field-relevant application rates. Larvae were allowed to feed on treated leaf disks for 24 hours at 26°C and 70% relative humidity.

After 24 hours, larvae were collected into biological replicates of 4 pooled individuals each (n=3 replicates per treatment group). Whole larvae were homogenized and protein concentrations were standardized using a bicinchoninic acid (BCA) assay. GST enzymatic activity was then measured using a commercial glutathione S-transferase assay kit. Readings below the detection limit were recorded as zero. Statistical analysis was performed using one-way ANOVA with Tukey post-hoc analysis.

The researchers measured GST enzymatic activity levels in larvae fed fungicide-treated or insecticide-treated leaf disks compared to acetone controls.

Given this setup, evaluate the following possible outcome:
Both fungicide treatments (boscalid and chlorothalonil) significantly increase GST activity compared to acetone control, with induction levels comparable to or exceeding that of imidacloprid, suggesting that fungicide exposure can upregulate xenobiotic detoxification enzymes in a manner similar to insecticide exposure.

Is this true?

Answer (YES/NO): NO